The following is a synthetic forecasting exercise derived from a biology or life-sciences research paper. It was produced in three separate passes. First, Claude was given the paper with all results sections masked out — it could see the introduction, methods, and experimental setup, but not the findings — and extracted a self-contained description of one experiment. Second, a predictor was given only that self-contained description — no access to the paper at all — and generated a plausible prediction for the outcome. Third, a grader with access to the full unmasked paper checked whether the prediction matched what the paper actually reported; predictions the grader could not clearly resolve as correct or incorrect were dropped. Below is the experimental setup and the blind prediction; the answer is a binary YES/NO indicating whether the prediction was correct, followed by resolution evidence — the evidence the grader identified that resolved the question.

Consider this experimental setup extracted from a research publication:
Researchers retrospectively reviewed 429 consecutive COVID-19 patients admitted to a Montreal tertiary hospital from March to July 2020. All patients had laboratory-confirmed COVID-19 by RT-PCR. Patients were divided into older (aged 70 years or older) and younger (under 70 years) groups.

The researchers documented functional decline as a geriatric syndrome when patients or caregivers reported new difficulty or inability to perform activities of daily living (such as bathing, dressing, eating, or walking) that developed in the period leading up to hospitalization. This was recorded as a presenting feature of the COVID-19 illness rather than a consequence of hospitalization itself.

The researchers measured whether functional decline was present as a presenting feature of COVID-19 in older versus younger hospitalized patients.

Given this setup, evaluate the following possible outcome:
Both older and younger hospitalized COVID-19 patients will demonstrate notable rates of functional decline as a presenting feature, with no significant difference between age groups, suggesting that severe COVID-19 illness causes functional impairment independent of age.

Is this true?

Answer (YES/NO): NO